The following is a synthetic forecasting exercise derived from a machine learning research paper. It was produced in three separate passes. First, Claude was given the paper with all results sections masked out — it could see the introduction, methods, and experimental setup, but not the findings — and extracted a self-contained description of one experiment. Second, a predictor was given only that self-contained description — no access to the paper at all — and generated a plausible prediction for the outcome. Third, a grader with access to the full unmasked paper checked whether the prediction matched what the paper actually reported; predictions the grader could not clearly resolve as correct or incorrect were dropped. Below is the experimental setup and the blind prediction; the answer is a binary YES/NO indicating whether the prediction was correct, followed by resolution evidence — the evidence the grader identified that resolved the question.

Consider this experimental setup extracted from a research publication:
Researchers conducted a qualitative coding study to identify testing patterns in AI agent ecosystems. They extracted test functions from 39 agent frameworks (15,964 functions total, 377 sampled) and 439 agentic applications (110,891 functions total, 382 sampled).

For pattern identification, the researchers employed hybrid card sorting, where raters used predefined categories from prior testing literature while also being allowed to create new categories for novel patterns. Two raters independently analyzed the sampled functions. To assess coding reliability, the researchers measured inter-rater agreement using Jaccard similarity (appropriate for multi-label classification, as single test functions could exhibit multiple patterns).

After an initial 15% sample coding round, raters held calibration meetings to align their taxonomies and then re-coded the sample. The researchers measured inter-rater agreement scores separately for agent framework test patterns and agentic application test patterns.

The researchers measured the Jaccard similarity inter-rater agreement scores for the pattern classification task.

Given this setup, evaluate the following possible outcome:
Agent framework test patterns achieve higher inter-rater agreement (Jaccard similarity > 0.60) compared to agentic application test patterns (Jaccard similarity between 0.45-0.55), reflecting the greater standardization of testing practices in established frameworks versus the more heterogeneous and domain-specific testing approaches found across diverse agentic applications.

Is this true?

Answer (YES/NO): NO